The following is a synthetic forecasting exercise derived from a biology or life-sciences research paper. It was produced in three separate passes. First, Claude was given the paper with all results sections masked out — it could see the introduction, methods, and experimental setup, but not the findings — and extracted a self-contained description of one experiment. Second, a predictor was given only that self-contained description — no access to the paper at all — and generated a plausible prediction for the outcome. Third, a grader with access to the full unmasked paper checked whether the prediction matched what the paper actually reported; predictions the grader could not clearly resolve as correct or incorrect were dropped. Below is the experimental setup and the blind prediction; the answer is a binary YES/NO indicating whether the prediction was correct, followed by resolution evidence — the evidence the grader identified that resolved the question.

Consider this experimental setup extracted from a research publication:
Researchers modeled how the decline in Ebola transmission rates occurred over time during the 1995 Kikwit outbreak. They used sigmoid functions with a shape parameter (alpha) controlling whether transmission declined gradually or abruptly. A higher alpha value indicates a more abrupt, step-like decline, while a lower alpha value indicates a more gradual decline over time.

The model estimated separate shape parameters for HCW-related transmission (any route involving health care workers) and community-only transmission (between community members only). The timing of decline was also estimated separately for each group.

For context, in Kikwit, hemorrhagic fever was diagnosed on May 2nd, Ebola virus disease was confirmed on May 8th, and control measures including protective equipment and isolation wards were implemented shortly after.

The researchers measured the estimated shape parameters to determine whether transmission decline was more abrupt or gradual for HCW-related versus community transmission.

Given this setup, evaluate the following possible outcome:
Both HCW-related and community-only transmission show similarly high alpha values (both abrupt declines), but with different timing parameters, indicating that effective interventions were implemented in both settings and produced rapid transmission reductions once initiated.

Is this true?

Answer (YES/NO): NO